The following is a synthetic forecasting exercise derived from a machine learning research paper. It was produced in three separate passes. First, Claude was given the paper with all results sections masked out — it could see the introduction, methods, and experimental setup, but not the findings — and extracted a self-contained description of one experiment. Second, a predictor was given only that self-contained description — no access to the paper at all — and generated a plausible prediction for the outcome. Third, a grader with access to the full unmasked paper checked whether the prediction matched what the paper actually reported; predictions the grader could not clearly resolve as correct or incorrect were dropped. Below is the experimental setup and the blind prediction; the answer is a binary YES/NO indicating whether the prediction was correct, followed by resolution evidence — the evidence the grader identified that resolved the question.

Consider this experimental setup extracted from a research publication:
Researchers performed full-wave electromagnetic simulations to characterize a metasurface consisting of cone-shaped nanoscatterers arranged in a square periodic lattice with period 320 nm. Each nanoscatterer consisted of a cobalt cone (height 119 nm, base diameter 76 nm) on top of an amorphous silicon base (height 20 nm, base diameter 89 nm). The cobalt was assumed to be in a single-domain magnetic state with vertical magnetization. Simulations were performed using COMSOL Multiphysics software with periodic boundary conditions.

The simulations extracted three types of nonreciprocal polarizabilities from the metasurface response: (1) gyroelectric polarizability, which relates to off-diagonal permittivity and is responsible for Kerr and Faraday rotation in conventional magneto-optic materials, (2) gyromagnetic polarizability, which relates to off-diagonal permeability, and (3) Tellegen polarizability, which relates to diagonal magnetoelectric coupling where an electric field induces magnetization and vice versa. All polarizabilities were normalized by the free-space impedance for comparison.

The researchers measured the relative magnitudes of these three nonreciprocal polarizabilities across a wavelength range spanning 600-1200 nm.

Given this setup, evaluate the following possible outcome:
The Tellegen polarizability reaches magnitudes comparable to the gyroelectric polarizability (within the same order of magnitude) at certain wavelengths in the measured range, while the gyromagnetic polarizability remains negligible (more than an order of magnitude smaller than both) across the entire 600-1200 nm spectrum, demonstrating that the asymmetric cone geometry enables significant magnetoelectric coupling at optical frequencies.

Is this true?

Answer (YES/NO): NO